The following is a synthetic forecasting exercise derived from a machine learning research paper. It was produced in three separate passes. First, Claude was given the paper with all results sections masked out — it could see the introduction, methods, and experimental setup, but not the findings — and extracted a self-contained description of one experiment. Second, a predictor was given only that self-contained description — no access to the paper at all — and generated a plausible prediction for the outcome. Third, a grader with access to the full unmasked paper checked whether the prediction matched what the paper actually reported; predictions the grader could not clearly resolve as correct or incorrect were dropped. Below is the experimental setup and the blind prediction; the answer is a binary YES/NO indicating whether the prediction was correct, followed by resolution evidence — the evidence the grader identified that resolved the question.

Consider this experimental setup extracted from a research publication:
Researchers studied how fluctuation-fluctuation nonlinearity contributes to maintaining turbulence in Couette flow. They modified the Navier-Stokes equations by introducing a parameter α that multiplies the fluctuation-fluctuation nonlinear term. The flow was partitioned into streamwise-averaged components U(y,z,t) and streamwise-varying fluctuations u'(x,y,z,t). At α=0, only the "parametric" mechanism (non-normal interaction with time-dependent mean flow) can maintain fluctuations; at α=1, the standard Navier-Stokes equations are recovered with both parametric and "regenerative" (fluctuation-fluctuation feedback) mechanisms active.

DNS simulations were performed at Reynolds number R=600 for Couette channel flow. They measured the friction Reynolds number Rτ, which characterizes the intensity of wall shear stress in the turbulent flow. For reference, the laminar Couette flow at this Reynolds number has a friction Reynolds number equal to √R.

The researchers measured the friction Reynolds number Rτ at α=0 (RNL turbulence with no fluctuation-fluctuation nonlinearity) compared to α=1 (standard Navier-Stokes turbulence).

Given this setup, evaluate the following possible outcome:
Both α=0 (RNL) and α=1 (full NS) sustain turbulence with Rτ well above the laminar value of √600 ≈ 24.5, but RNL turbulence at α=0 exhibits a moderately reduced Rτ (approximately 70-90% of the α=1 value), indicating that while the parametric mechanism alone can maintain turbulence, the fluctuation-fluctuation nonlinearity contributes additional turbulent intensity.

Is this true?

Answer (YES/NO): NO